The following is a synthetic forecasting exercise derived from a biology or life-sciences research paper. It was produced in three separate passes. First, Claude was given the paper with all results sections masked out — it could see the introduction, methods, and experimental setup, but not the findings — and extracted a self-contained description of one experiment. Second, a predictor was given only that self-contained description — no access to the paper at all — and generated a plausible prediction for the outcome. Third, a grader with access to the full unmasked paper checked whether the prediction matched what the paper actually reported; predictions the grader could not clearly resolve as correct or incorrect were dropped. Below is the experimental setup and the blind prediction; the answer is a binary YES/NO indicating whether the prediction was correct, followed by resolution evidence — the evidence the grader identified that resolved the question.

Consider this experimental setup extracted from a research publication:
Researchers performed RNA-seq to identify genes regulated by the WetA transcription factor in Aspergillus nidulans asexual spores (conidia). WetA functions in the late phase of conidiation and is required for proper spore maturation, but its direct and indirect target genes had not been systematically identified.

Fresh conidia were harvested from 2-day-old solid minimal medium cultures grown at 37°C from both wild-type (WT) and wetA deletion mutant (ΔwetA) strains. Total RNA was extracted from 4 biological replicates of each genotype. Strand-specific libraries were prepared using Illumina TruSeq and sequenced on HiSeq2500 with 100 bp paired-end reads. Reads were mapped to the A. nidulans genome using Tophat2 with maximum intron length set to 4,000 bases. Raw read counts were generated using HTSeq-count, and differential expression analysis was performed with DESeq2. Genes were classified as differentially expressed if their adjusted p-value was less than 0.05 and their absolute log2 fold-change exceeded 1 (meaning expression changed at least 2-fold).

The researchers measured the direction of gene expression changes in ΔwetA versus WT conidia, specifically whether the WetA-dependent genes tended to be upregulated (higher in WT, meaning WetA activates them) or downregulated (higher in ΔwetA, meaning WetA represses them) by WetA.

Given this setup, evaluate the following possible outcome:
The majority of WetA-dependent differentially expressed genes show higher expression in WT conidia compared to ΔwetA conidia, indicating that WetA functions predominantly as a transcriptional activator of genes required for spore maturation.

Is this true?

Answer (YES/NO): NO